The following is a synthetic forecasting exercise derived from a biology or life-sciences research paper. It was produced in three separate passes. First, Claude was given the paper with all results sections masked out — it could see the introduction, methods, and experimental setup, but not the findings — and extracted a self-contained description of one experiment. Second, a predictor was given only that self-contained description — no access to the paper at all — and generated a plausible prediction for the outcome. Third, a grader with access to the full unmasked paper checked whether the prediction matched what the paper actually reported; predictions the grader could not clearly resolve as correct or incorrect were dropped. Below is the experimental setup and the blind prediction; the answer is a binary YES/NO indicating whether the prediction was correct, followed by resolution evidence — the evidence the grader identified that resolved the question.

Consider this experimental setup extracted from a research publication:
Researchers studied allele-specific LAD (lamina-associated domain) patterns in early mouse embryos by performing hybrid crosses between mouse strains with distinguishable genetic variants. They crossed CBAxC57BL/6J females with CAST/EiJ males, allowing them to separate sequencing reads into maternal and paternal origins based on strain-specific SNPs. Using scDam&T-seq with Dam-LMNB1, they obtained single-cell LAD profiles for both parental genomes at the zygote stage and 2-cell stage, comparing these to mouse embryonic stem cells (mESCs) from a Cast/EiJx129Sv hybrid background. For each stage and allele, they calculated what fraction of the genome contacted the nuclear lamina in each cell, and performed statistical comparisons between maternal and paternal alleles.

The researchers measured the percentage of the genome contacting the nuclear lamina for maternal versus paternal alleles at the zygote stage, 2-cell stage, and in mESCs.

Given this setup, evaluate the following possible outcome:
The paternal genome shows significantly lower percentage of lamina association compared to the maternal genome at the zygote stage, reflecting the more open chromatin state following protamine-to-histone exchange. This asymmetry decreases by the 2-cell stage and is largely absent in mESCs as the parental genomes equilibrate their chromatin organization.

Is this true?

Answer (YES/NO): NO